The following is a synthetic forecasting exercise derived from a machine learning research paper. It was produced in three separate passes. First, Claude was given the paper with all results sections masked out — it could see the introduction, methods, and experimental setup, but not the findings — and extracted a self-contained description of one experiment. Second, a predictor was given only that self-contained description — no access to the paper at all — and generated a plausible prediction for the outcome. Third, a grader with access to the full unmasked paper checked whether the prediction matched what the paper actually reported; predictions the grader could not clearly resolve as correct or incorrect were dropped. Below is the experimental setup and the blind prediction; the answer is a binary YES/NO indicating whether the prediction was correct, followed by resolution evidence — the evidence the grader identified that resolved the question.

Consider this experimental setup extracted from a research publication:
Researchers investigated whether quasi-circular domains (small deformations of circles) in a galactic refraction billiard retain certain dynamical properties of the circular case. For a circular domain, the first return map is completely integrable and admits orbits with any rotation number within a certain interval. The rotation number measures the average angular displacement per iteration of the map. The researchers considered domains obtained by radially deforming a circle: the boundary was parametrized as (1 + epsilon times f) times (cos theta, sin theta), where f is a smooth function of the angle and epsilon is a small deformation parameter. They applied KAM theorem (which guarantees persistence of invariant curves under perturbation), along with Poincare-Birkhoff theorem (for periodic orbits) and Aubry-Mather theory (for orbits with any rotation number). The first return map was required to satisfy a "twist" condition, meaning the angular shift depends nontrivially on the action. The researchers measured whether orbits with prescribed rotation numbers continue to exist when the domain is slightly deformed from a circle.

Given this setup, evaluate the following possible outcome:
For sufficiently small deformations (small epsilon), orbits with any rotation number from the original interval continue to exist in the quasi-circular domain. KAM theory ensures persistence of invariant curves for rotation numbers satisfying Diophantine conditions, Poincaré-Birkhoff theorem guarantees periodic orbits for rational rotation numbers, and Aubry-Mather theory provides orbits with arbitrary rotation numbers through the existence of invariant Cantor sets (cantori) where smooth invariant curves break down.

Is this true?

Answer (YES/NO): NO